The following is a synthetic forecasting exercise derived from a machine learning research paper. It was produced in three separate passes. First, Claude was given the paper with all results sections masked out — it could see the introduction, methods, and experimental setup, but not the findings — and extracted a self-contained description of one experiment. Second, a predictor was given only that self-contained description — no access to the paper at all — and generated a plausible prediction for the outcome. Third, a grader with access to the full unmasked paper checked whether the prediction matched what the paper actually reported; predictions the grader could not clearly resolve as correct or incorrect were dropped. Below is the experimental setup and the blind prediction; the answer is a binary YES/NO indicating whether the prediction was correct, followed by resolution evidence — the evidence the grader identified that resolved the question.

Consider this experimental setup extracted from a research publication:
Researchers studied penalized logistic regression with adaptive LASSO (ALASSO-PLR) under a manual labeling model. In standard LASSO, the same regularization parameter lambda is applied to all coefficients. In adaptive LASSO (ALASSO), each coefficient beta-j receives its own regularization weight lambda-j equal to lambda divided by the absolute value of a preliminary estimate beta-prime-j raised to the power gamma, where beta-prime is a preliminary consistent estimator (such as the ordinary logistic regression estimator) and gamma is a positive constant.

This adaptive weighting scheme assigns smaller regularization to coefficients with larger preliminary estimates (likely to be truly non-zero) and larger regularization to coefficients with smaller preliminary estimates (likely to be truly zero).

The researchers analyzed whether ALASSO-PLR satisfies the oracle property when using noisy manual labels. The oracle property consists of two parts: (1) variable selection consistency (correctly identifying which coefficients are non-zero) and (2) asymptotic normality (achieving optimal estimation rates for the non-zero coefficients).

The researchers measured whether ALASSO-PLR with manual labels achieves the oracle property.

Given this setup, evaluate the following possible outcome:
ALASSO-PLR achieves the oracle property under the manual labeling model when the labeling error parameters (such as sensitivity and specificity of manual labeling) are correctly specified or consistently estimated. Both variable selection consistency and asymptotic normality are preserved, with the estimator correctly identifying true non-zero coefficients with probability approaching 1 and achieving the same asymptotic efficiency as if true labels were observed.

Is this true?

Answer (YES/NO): NO